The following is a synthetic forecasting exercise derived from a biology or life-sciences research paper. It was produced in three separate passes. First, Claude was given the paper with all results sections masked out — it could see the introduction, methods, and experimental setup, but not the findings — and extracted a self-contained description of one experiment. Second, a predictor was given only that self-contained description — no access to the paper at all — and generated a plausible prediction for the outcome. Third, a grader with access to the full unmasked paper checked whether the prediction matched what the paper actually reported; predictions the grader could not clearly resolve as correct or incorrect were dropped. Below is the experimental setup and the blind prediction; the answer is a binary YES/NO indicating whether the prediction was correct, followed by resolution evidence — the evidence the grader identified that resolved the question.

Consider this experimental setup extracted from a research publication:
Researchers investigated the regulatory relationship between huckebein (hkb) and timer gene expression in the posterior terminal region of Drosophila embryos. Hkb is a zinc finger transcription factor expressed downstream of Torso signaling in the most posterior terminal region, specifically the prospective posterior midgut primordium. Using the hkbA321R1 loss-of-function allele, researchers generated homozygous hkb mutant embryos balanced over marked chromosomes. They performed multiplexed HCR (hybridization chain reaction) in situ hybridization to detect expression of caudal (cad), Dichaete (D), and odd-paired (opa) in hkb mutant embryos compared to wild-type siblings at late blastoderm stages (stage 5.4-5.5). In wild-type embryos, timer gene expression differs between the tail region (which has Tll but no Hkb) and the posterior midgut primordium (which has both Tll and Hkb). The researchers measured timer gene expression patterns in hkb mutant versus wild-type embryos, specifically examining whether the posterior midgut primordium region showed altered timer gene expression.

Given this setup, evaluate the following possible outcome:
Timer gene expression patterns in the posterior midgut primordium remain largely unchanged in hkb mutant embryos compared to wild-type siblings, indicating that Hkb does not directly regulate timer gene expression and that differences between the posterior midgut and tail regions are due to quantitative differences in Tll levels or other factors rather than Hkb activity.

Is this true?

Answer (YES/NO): NO